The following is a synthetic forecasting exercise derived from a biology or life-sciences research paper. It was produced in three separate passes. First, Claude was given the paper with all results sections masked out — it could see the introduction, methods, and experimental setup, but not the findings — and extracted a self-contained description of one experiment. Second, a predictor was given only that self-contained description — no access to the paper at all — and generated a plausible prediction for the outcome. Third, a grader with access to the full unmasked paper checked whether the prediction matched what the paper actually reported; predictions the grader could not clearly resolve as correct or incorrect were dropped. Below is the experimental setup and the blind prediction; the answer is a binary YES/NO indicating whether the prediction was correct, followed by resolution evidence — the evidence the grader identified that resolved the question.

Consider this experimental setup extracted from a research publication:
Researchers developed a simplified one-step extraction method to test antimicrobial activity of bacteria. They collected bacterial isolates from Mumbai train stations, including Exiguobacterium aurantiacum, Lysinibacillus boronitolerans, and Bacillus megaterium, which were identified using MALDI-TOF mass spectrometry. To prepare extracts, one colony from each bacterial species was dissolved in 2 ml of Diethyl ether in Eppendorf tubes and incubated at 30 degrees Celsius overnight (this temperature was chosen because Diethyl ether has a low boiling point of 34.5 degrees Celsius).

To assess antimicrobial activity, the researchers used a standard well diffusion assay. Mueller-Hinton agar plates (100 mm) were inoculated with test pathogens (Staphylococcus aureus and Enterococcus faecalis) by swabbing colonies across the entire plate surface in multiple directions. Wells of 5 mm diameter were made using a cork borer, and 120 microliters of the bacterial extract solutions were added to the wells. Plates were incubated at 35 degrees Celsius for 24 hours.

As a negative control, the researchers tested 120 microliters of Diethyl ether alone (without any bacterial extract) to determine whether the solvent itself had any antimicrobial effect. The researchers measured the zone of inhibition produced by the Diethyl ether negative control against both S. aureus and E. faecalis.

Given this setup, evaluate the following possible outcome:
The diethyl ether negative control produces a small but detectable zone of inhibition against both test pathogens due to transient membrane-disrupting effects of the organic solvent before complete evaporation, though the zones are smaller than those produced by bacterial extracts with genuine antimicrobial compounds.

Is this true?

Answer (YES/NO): NO